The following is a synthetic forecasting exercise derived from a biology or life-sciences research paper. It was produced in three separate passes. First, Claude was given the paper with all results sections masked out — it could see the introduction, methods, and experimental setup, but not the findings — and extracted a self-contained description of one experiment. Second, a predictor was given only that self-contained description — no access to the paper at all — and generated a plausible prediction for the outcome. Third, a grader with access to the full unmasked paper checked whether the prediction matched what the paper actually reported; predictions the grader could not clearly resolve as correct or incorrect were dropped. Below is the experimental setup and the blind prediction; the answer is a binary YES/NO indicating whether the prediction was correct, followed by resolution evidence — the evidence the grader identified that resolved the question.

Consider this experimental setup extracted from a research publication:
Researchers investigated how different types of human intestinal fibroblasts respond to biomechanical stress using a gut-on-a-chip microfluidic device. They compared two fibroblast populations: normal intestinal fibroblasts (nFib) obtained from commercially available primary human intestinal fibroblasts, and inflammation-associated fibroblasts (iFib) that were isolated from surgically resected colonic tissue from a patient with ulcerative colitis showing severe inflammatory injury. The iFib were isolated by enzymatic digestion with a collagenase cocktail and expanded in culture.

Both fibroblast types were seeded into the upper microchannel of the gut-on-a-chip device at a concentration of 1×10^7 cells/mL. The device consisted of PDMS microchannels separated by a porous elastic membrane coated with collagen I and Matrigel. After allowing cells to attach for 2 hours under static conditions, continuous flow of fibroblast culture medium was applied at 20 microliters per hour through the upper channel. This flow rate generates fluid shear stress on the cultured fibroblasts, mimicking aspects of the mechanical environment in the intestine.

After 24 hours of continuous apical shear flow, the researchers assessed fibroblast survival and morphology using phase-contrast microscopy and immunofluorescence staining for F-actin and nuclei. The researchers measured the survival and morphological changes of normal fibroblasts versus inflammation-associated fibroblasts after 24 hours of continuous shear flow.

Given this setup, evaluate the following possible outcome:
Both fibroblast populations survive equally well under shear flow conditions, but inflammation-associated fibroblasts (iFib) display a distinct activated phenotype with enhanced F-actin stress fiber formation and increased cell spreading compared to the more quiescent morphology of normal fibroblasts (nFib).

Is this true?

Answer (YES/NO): NO